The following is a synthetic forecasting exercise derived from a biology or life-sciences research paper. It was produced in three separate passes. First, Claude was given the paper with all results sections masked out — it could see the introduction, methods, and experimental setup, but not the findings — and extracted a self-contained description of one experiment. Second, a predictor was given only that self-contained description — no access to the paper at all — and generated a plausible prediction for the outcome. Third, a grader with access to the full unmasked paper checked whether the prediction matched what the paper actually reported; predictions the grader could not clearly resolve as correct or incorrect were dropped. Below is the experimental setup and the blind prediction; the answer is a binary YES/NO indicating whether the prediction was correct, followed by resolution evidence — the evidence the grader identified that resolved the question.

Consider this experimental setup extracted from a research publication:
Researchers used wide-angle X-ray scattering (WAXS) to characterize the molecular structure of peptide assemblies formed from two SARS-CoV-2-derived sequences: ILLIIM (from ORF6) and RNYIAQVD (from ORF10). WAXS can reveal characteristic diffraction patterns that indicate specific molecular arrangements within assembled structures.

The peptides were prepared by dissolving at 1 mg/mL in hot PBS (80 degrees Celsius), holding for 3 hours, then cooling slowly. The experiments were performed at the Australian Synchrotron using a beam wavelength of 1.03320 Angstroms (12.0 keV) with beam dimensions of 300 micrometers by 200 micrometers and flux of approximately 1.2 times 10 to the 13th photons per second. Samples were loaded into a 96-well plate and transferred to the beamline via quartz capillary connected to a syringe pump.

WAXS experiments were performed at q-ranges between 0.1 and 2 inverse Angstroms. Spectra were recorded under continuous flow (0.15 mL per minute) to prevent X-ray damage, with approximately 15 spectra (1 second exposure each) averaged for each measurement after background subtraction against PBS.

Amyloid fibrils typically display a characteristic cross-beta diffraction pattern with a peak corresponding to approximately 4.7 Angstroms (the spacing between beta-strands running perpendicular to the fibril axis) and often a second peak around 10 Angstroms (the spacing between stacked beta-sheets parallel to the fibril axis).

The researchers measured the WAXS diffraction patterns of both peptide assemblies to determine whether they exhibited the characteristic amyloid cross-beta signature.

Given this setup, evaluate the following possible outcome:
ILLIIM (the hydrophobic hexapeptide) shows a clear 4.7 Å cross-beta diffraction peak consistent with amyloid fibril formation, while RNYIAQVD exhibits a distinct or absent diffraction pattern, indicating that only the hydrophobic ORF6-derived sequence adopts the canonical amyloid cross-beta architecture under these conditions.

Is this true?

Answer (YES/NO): NO